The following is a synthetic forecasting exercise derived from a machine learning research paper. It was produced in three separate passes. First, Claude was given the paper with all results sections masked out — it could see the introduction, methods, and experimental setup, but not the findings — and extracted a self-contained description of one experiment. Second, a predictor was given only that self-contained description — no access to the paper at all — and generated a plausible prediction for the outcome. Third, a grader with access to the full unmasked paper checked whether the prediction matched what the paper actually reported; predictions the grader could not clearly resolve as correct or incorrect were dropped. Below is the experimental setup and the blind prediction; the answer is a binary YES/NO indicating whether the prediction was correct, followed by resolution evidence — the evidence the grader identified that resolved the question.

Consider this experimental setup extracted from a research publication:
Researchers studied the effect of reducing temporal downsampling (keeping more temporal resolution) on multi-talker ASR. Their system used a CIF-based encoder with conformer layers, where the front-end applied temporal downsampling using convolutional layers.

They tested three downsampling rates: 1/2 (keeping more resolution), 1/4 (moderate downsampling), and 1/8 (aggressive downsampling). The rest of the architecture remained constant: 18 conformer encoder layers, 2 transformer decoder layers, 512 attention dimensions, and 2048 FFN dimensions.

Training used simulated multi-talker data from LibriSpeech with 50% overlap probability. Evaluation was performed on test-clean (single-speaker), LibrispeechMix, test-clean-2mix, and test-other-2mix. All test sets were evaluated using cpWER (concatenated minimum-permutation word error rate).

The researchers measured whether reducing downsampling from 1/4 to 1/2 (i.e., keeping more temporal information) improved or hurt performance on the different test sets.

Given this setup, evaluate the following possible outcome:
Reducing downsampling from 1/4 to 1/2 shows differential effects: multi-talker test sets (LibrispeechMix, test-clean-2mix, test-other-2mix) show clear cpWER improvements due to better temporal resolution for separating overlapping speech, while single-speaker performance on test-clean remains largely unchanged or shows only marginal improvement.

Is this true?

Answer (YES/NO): NO